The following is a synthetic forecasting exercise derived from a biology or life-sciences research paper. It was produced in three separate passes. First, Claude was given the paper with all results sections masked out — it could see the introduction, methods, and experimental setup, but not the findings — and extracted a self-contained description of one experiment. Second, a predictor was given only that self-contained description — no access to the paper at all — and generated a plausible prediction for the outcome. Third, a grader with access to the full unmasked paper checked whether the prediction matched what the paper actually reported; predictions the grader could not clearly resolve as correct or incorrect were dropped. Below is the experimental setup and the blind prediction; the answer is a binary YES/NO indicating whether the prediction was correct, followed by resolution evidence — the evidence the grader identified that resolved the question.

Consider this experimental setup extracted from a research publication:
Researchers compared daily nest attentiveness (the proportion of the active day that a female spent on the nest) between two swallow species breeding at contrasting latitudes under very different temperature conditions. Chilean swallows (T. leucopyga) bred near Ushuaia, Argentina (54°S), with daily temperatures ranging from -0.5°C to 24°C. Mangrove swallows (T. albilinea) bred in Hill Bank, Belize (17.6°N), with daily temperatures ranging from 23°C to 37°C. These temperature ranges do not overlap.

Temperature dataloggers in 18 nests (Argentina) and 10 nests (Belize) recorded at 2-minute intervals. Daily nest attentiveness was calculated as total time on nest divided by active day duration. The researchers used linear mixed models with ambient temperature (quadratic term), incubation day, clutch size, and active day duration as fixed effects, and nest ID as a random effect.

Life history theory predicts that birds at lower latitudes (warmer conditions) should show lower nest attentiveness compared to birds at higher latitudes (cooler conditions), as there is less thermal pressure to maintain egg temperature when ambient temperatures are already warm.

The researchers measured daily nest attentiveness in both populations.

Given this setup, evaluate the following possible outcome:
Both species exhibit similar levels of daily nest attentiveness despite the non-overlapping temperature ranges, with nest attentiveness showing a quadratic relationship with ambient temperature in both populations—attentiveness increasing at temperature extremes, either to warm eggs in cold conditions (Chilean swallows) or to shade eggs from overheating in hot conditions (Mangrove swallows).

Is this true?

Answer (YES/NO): NO